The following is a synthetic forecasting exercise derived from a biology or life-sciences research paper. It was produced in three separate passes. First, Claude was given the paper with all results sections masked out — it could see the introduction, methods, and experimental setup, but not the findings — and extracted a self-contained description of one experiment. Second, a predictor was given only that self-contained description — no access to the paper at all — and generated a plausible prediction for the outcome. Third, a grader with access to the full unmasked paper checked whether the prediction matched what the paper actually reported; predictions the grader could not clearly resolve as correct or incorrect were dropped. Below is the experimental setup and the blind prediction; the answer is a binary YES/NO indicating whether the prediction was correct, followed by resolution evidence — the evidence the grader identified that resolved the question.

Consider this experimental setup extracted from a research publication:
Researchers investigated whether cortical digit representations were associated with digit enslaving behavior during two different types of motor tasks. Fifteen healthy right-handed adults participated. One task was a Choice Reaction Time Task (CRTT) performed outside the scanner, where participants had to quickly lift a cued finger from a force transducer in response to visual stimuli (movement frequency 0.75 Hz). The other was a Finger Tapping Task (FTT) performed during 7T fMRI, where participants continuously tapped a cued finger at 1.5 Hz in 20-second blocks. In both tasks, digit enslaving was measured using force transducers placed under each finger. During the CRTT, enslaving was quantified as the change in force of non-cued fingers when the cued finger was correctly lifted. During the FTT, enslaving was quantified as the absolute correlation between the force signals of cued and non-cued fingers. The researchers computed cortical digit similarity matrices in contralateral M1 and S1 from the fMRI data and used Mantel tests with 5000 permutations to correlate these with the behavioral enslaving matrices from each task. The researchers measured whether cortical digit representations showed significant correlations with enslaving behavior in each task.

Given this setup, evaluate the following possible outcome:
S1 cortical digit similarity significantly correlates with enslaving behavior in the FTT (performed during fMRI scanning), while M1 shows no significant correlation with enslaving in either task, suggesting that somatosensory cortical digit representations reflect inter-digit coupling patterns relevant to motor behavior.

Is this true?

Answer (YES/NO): NO